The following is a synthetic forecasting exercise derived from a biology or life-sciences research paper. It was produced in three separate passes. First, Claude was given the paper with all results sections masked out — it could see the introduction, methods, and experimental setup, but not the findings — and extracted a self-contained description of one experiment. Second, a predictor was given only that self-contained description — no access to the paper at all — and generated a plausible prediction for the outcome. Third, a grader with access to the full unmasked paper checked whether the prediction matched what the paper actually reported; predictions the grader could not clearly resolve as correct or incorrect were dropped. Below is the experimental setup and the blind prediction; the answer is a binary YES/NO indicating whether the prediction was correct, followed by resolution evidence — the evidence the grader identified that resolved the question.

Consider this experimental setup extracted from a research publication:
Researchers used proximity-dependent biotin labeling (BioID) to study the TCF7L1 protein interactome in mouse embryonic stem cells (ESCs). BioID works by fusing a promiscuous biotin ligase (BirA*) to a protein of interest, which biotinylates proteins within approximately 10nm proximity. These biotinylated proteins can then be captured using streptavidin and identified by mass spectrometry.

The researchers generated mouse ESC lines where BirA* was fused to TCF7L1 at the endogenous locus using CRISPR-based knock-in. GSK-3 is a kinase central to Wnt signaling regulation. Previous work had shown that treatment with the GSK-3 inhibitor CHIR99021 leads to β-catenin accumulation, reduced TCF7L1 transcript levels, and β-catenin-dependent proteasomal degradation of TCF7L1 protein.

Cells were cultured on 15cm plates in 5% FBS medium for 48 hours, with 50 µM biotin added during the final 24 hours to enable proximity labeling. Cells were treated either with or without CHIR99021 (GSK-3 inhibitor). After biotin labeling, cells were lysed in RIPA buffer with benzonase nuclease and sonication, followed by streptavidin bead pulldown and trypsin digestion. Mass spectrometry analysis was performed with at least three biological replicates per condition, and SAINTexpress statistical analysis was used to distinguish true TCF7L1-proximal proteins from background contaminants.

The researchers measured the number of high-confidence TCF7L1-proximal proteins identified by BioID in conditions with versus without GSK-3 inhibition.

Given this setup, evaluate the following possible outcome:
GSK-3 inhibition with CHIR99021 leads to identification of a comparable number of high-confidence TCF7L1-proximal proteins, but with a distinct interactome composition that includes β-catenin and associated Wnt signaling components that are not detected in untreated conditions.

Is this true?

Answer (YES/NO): NO